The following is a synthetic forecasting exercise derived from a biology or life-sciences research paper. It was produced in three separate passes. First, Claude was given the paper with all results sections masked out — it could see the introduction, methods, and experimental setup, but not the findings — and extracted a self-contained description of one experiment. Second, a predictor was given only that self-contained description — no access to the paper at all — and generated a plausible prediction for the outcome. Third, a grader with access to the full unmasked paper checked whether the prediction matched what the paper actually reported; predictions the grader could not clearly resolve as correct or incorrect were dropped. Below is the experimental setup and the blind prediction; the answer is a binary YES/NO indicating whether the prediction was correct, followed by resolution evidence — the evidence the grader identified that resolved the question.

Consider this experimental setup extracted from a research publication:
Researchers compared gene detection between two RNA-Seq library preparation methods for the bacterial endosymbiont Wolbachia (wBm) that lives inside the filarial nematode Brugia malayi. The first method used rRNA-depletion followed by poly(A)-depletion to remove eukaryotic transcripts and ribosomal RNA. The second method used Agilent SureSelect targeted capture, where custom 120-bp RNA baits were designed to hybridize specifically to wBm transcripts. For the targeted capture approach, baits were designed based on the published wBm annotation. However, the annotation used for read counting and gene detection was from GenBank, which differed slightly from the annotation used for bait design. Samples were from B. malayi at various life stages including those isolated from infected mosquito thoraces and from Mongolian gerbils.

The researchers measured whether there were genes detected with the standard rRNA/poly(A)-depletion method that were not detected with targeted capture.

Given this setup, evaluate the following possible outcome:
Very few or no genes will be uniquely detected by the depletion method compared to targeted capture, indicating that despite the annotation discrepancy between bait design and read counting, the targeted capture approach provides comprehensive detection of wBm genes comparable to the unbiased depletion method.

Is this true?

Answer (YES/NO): NO